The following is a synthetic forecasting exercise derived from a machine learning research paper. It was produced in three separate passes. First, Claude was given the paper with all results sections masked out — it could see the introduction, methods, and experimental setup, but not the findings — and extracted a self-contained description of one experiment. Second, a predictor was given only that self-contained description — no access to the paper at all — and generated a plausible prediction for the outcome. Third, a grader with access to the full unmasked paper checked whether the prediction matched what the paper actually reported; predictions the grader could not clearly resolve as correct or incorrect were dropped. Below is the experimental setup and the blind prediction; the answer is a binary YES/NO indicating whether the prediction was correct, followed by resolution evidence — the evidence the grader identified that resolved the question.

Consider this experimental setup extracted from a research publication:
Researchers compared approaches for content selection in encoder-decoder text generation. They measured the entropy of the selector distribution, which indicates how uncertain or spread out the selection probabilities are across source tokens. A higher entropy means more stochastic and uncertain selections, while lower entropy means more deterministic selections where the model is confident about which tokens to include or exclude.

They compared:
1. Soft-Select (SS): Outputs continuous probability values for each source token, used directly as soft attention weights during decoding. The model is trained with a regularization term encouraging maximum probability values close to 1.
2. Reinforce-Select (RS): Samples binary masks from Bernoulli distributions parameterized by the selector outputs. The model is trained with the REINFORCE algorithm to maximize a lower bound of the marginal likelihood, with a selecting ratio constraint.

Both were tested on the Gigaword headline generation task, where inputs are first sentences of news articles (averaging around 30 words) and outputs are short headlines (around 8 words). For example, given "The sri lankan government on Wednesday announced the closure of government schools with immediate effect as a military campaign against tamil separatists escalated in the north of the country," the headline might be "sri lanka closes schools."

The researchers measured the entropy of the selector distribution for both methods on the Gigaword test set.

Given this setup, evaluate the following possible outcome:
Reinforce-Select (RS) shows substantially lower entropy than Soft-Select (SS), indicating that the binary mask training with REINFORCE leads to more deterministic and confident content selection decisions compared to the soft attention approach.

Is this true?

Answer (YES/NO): YES